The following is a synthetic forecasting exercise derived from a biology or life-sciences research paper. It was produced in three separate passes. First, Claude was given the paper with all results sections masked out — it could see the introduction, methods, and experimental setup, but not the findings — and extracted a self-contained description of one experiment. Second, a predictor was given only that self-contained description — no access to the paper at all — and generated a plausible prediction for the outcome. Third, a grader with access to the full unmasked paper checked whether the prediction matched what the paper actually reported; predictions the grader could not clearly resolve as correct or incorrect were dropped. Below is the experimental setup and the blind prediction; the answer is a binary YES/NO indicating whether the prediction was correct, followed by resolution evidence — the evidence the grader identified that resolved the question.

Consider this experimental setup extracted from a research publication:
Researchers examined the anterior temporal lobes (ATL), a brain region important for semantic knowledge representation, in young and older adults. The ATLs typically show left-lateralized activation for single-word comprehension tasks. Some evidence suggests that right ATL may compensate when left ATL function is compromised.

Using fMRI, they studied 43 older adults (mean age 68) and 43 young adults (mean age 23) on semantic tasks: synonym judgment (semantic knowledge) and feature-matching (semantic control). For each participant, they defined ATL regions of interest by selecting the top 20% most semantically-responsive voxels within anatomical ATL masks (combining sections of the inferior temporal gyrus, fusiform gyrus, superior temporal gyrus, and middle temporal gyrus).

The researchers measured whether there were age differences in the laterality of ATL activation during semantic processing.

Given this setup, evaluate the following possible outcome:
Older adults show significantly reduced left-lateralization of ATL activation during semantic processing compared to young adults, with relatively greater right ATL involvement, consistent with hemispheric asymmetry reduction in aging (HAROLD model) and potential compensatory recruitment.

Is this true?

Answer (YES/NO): NO